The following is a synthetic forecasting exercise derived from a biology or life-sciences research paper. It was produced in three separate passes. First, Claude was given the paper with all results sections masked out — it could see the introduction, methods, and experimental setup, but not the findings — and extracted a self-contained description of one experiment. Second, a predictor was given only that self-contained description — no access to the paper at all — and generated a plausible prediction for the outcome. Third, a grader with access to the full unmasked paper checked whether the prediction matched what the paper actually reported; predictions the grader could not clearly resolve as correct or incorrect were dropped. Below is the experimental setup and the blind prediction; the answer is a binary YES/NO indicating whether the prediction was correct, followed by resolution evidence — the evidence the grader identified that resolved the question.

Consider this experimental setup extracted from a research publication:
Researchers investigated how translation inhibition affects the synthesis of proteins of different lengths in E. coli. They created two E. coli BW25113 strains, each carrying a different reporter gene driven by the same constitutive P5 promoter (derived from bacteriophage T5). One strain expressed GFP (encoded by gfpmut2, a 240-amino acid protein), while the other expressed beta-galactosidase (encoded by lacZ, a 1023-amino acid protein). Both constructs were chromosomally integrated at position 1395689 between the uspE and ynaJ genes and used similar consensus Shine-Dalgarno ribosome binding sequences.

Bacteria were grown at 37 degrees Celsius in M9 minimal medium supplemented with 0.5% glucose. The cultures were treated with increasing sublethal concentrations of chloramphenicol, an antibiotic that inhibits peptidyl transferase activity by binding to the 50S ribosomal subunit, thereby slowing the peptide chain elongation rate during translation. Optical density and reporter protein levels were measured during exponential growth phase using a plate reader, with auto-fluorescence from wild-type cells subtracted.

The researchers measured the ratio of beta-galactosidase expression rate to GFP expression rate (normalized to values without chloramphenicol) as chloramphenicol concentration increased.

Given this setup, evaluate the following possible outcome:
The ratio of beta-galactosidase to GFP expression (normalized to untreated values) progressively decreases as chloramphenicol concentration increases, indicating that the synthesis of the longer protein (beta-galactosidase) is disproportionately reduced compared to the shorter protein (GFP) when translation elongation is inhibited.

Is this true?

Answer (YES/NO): YES